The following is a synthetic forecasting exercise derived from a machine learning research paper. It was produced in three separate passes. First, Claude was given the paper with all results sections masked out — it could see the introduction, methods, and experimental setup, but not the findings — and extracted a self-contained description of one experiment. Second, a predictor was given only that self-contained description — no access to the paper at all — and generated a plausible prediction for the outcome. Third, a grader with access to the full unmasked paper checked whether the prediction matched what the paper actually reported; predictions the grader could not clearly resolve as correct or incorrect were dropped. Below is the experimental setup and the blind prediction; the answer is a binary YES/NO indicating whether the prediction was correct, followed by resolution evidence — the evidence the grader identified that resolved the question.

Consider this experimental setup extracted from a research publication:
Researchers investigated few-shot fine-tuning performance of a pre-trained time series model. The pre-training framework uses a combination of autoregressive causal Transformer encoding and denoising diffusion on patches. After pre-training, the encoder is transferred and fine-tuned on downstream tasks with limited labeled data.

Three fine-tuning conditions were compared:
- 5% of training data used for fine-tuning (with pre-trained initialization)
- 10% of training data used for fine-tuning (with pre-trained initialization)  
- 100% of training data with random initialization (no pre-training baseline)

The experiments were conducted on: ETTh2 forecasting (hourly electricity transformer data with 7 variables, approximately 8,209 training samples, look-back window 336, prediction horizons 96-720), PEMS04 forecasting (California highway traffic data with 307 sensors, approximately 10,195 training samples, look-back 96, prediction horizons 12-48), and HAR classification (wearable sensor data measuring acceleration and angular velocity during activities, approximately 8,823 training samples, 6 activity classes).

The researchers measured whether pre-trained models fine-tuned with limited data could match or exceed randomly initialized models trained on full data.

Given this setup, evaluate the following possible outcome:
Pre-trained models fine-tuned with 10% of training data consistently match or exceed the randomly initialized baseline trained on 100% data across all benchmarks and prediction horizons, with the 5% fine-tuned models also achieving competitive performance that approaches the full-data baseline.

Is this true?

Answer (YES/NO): YES